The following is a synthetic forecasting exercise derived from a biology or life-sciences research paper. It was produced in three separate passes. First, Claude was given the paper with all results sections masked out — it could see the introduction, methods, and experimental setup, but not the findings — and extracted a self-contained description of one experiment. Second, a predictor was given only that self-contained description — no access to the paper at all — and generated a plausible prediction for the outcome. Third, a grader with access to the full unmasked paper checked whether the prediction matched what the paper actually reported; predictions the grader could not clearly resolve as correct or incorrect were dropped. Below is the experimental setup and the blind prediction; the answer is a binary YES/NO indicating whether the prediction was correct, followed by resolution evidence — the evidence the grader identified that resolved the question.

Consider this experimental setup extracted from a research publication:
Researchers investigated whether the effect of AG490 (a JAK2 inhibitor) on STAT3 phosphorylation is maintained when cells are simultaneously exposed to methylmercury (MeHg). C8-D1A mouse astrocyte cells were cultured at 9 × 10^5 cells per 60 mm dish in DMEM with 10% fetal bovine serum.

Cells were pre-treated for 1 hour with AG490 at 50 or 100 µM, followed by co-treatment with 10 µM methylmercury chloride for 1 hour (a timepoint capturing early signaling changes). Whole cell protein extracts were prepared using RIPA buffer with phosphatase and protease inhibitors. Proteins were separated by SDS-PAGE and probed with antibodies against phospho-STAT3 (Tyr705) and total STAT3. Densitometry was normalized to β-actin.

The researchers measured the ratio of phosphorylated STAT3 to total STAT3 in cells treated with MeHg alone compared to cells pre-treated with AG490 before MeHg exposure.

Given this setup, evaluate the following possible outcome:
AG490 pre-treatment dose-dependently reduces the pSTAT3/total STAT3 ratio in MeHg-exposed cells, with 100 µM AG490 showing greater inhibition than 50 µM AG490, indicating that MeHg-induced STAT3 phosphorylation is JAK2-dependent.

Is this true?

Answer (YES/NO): NO